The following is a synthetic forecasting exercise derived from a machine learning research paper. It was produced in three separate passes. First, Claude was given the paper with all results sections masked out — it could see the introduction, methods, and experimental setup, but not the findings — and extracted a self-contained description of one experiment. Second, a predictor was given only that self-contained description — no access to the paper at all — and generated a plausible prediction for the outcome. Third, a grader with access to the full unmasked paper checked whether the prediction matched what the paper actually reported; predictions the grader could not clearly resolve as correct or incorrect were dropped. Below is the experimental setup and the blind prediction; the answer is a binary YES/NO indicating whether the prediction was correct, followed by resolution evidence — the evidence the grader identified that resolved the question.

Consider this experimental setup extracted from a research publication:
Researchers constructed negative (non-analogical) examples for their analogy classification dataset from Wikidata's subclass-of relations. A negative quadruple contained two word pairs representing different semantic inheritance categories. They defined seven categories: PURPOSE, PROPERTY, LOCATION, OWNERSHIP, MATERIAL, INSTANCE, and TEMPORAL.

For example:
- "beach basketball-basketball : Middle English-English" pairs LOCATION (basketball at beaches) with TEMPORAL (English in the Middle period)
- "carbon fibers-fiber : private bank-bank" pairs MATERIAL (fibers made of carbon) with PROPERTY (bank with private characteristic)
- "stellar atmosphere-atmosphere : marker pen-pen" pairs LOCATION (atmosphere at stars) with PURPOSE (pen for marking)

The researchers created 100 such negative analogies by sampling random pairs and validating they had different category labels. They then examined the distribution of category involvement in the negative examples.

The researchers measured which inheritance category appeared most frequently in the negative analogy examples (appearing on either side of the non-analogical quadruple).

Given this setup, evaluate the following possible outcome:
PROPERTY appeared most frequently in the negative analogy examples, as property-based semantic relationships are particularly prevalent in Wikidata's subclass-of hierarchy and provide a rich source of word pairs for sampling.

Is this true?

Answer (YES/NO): YES